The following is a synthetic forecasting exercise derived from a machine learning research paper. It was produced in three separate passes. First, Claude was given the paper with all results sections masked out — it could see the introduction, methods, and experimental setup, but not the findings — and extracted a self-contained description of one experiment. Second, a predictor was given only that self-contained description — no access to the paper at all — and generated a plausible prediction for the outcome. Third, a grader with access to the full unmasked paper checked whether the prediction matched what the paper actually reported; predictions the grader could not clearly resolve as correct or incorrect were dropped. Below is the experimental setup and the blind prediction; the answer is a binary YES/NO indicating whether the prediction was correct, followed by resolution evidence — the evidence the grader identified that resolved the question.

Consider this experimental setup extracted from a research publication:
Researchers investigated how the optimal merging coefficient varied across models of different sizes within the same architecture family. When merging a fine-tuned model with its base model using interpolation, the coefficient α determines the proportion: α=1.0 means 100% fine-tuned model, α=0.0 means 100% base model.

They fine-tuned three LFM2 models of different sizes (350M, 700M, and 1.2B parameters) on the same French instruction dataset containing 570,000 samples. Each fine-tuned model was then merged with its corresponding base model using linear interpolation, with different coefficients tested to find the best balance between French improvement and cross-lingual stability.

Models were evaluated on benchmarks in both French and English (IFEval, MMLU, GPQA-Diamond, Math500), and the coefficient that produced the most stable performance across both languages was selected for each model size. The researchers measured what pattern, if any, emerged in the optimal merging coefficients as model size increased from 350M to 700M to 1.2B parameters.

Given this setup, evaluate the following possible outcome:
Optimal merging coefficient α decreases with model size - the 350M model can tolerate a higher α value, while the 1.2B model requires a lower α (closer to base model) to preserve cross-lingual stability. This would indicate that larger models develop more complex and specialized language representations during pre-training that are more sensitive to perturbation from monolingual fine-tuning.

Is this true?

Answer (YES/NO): NO